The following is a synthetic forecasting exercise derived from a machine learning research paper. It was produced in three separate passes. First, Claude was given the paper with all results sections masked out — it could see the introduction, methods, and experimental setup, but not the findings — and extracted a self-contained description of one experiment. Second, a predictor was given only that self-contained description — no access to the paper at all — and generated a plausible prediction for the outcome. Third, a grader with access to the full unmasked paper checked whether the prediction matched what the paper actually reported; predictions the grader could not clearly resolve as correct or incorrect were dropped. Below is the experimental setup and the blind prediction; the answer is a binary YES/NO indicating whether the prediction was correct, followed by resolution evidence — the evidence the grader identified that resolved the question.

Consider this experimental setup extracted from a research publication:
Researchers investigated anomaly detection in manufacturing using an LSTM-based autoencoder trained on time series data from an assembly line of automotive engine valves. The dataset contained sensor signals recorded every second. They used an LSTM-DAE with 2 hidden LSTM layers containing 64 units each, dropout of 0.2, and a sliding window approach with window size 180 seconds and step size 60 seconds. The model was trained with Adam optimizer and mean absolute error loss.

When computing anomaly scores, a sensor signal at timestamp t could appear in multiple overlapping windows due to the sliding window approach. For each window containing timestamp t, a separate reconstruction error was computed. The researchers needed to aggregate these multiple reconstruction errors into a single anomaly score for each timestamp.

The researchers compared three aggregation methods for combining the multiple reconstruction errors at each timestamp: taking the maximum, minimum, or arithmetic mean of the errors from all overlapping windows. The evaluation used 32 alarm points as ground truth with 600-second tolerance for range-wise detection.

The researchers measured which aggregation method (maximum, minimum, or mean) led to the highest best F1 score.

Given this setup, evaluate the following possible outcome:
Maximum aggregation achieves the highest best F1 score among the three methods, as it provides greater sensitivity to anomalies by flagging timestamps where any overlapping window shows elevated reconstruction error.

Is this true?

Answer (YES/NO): YES